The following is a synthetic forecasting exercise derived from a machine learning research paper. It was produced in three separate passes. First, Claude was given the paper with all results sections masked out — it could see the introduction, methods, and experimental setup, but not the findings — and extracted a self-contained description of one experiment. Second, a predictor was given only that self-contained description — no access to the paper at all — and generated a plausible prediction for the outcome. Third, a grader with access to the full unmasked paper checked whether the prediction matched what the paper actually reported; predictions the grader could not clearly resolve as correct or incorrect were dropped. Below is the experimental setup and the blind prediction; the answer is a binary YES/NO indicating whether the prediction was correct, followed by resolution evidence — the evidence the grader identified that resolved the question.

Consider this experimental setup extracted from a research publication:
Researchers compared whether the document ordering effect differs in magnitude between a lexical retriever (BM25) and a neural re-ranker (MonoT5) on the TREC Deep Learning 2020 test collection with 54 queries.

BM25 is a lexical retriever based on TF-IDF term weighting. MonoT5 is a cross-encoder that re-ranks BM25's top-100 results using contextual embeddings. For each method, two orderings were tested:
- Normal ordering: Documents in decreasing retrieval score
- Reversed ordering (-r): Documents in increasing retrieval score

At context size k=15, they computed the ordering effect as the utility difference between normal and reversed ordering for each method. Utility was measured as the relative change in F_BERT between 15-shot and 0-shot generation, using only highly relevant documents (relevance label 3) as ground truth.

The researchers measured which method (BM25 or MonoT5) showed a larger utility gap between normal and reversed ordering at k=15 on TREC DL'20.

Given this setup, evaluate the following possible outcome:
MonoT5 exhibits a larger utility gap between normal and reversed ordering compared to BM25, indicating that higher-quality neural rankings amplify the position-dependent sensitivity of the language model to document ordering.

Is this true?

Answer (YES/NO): NO